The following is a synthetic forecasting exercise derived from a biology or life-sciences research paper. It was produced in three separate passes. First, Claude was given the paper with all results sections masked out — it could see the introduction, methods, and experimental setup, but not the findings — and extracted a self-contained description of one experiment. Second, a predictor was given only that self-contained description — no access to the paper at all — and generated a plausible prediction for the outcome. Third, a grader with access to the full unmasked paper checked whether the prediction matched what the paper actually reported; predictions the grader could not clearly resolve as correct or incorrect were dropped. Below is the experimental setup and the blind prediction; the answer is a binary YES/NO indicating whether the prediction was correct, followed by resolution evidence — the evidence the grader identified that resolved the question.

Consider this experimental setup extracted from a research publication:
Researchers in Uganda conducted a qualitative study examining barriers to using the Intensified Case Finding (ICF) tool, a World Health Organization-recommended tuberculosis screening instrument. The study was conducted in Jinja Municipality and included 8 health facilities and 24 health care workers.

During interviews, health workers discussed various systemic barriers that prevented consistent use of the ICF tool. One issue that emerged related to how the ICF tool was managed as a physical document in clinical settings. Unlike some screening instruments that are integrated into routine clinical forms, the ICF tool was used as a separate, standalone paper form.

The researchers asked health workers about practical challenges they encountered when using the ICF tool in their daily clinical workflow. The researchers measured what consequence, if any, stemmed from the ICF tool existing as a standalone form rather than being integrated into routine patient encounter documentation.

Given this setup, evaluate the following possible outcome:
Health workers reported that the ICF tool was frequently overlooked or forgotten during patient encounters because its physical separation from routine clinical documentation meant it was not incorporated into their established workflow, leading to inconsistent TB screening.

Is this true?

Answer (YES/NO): NO